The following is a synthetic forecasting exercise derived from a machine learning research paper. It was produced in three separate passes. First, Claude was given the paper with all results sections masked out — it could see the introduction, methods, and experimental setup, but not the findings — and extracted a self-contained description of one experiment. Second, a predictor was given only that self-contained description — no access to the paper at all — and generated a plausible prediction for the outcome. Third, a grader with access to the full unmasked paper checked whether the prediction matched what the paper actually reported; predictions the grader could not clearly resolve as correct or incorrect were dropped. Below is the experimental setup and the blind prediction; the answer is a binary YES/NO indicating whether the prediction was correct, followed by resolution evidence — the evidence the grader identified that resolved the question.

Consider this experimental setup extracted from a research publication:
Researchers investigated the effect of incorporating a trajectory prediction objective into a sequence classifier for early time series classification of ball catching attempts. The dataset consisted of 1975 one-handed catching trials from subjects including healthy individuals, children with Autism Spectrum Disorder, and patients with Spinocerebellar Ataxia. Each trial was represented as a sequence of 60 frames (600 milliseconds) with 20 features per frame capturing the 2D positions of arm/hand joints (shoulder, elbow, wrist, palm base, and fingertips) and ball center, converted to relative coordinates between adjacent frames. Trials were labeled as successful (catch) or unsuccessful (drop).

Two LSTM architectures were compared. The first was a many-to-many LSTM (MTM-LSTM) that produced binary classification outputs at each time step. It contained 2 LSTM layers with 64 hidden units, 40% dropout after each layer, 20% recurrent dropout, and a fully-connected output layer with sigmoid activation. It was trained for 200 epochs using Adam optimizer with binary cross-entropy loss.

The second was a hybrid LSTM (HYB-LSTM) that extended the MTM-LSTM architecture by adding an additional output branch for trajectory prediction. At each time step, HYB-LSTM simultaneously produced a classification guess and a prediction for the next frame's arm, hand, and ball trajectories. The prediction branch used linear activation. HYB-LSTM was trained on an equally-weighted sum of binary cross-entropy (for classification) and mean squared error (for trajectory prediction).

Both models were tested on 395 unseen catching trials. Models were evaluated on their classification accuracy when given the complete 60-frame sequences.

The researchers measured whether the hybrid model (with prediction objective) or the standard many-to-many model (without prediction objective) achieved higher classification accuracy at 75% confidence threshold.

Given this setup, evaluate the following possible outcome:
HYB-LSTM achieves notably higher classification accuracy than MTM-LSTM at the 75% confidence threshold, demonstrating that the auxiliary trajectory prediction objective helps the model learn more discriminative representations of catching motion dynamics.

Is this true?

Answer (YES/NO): NO